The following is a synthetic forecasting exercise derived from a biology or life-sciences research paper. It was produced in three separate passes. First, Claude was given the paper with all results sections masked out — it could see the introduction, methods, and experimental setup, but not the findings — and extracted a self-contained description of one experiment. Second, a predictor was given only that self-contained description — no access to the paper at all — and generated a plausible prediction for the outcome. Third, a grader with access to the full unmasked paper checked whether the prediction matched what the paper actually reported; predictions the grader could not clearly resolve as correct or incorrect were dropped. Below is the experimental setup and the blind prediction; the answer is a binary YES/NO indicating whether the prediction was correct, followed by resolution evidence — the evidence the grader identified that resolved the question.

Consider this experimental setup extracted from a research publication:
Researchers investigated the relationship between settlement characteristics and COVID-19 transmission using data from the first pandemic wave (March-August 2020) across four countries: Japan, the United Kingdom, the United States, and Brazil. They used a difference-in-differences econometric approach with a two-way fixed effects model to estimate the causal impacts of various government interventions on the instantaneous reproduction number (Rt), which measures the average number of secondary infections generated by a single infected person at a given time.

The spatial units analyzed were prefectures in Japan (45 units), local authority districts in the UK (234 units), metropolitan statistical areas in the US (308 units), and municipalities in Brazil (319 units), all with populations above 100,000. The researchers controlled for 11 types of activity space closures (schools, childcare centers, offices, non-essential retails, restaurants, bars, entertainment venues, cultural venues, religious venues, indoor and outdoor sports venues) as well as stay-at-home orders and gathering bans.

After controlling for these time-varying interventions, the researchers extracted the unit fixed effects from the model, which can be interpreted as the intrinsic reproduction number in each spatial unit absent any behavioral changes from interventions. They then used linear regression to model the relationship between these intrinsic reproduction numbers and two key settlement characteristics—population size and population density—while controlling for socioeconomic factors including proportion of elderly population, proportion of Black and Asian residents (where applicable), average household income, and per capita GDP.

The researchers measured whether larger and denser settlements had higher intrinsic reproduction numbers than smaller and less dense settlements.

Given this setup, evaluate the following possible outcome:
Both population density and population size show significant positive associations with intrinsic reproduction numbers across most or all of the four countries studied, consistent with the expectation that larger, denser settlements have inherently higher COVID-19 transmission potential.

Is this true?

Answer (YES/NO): NO